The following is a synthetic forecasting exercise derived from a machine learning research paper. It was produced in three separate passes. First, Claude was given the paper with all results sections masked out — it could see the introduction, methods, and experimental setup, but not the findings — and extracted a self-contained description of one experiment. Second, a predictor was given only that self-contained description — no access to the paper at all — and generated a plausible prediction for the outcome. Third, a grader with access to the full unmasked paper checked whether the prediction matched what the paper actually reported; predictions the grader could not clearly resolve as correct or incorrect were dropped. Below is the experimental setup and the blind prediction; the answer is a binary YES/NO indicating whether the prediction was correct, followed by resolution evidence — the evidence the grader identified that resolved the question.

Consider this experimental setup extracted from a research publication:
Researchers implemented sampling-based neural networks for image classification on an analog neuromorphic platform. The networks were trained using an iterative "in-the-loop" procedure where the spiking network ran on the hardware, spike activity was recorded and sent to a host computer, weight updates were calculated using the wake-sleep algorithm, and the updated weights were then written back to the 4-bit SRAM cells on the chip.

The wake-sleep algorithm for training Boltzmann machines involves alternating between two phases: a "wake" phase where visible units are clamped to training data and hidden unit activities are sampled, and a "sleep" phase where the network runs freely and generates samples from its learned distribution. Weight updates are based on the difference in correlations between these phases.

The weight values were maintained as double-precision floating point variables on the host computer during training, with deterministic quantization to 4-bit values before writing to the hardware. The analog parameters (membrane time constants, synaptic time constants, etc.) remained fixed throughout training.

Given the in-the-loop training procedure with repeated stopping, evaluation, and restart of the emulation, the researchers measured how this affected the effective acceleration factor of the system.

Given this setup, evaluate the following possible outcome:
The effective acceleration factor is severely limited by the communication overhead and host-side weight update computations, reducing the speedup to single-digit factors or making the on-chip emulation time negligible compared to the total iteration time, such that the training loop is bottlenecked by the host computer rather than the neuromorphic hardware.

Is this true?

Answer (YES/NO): NO